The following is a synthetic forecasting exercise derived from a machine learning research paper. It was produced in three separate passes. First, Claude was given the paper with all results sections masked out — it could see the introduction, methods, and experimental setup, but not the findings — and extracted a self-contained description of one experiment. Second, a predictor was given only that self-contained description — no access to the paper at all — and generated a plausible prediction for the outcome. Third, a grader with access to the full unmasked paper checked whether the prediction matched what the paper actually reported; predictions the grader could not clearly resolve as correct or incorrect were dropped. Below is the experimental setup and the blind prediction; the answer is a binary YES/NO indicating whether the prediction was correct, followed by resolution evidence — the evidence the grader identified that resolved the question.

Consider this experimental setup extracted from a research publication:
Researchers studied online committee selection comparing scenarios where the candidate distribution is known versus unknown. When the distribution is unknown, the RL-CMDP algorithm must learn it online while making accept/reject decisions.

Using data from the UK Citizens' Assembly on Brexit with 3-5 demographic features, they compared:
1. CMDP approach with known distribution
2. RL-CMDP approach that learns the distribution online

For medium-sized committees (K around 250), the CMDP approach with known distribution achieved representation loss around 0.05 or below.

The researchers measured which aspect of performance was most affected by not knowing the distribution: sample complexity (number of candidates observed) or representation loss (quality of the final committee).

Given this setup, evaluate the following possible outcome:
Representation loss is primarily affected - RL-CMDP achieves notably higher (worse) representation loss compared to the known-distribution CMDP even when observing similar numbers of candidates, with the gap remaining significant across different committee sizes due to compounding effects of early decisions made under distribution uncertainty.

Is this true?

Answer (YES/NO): YES